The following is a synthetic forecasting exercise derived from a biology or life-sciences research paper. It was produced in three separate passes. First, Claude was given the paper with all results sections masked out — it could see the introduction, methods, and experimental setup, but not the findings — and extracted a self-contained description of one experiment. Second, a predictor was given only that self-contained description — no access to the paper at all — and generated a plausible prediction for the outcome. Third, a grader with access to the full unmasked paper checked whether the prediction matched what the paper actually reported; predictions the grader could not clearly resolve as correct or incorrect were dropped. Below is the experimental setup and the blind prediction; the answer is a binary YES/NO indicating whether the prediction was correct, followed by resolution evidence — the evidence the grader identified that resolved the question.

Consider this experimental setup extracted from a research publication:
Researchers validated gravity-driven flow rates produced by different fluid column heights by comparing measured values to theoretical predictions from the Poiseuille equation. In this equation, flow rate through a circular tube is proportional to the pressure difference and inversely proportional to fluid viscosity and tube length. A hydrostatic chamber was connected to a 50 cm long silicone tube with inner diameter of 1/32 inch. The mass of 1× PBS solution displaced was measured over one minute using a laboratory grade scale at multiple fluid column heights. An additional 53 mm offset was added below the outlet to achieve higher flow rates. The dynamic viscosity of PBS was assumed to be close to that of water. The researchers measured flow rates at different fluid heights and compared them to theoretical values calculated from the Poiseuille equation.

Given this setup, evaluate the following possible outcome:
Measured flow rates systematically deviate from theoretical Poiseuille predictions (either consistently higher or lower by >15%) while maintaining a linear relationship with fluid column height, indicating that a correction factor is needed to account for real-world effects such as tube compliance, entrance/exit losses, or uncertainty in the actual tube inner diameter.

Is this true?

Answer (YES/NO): NO